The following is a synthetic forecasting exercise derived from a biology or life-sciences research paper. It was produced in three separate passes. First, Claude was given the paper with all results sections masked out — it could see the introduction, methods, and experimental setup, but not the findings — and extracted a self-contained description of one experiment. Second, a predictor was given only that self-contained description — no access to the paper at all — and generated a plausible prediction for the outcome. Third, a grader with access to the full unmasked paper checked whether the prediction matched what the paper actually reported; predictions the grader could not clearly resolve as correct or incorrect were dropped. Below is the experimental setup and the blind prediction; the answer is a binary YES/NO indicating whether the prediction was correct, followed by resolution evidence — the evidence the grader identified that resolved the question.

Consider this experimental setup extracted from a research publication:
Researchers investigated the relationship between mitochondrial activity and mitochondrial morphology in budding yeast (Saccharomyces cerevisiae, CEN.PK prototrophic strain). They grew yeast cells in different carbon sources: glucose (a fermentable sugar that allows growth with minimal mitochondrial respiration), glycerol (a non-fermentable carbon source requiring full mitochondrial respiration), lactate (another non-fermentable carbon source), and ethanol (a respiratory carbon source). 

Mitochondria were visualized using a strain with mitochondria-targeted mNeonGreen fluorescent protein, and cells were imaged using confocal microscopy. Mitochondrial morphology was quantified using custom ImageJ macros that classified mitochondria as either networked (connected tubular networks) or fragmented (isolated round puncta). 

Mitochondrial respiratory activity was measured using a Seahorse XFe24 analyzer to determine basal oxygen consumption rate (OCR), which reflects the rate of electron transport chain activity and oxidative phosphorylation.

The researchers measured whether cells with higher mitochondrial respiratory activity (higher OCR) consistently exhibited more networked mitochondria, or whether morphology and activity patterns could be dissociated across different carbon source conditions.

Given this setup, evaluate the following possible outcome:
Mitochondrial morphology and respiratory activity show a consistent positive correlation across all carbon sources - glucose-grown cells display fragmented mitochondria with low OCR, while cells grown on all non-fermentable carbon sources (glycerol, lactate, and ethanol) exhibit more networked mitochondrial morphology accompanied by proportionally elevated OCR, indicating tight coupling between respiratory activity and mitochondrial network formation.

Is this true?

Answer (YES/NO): NO